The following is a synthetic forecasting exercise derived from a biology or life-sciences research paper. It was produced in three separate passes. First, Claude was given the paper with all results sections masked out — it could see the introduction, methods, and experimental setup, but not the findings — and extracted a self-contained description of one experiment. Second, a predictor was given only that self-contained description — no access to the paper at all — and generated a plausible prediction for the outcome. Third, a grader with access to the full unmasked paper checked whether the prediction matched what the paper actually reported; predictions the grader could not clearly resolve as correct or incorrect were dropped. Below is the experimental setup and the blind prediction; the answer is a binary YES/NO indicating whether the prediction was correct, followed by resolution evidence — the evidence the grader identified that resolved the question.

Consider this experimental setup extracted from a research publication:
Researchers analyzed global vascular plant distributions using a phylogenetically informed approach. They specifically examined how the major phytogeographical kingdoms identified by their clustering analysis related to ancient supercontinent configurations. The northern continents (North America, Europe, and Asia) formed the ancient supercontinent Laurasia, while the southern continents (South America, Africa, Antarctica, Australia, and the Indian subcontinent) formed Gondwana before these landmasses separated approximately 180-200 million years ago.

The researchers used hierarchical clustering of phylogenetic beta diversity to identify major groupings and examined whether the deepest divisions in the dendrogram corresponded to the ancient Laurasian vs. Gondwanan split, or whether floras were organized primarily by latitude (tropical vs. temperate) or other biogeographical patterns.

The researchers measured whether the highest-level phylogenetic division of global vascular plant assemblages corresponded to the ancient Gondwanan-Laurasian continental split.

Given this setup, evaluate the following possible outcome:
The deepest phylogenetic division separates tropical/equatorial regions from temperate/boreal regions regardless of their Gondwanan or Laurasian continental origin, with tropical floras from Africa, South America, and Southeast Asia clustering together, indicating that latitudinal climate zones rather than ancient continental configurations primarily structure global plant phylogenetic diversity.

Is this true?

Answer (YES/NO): NO